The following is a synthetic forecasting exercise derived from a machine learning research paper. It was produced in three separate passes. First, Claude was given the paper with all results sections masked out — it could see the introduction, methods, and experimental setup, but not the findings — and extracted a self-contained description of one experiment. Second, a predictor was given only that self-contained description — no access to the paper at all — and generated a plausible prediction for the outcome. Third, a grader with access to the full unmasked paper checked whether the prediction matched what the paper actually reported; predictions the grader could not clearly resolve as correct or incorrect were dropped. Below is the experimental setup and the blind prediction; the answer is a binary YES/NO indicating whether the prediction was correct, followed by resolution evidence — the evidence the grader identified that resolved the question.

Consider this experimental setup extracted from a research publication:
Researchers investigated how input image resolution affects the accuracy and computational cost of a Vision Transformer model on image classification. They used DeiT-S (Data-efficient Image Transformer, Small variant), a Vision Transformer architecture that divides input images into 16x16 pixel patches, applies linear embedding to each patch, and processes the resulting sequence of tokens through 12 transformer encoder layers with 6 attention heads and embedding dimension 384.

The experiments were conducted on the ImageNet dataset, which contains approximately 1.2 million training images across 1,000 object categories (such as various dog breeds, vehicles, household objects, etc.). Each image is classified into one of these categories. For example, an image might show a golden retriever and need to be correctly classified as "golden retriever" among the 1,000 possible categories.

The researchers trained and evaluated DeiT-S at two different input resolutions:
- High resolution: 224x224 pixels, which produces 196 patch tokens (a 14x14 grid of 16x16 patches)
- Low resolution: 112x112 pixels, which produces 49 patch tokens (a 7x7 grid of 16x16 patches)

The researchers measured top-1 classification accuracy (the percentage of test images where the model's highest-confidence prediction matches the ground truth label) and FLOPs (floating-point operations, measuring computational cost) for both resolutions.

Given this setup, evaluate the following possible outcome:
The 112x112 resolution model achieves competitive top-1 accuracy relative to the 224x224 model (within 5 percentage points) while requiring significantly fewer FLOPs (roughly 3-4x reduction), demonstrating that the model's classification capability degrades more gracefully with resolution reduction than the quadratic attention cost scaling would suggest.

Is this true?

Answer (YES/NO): NO